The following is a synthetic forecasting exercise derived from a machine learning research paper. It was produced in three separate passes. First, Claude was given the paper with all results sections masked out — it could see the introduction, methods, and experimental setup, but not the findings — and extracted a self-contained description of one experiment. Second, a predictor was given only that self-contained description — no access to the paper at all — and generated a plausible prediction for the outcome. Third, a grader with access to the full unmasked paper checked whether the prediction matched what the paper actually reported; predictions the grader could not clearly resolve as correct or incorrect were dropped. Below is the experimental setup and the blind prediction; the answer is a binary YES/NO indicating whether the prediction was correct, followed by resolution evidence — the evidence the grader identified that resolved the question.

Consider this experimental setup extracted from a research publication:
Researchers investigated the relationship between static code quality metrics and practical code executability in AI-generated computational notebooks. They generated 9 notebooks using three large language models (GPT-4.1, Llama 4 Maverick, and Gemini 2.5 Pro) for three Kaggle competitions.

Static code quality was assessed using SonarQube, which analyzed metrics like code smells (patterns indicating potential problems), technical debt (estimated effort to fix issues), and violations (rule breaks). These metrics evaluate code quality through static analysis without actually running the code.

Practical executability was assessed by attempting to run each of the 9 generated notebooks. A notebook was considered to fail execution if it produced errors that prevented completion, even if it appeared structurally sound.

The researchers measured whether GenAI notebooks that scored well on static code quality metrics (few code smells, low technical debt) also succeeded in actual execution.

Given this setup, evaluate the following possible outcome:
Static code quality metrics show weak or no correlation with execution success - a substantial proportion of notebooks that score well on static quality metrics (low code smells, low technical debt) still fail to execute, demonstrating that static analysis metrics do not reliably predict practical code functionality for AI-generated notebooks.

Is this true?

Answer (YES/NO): YES